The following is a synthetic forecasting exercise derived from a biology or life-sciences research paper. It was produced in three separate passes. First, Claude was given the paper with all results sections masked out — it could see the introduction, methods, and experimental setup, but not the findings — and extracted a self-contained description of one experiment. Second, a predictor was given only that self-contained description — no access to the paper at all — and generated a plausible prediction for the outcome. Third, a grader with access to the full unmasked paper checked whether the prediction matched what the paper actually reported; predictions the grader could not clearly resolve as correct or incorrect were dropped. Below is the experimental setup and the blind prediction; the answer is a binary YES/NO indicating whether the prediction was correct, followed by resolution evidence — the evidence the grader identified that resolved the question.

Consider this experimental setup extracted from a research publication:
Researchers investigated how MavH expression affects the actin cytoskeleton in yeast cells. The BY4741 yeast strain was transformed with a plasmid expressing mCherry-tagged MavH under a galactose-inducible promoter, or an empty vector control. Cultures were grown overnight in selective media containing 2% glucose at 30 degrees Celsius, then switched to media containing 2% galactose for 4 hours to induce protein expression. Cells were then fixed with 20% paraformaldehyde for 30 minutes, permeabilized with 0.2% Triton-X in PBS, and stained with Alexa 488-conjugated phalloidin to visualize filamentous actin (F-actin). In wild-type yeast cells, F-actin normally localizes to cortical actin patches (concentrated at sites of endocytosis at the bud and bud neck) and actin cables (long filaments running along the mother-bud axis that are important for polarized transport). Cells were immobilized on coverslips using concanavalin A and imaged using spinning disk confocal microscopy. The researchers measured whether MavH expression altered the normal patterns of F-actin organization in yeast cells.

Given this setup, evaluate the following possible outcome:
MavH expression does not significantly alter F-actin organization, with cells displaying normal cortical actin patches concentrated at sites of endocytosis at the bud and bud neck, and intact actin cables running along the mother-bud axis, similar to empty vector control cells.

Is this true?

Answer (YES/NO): NO